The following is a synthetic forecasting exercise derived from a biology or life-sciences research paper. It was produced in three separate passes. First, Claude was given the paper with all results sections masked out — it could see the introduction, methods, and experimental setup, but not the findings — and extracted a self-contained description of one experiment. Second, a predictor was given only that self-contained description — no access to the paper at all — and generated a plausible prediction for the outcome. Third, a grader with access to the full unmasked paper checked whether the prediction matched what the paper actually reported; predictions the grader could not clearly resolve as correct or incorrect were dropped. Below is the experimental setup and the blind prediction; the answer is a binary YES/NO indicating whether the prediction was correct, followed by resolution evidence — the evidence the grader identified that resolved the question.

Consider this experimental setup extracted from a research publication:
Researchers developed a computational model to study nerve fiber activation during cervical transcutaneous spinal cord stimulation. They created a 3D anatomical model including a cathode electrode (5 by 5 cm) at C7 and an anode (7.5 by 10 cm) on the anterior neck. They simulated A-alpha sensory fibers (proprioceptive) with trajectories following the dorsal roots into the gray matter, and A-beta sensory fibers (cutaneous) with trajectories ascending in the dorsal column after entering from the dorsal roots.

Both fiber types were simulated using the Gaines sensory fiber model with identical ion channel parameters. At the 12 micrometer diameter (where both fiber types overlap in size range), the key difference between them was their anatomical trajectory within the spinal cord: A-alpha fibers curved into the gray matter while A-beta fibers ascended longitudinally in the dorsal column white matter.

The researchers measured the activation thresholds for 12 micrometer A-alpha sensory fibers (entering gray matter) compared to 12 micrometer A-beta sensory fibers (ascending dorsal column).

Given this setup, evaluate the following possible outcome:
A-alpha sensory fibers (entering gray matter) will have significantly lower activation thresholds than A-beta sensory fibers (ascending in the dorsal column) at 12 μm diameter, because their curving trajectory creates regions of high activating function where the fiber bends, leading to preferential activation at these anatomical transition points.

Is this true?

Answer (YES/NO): NO